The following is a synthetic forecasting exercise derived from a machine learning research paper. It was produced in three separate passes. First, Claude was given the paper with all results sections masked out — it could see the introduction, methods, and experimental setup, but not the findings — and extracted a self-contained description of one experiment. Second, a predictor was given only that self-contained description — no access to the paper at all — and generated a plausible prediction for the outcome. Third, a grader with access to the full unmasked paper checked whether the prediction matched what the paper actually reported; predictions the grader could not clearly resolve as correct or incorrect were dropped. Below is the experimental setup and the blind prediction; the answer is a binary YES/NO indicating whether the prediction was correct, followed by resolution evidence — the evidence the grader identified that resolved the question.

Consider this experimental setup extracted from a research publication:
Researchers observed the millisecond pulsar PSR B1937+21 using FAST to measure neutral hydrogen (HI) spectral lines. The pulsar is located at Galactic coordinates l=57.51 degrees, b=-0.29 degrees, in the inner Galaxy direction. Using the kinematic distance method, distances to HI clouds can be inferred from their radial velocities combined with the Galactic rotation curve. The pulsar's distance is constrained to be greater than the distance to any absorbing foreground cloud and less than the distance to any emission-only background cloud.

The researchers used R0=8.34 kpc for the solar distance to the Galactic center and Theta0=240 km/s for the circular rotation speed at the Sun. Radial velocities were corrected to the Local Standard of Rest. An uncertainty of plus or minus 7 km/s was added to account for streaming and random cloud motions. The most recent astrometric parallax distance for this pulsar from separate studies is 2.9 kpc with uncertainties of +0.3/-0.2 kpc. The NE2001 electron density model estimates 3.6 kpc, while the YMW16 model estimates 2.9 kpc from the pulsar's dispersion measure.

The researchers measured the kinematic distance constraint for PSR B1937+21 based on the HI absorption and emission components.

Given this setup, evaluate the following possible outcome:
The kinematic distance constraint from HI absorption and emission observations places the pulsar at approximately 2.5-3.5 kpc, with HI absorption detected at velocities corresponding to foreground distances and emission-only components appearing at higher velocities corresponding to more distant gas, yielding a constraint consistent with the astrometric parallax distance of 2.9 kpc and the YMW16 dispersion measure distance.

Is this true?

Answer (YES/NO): NO